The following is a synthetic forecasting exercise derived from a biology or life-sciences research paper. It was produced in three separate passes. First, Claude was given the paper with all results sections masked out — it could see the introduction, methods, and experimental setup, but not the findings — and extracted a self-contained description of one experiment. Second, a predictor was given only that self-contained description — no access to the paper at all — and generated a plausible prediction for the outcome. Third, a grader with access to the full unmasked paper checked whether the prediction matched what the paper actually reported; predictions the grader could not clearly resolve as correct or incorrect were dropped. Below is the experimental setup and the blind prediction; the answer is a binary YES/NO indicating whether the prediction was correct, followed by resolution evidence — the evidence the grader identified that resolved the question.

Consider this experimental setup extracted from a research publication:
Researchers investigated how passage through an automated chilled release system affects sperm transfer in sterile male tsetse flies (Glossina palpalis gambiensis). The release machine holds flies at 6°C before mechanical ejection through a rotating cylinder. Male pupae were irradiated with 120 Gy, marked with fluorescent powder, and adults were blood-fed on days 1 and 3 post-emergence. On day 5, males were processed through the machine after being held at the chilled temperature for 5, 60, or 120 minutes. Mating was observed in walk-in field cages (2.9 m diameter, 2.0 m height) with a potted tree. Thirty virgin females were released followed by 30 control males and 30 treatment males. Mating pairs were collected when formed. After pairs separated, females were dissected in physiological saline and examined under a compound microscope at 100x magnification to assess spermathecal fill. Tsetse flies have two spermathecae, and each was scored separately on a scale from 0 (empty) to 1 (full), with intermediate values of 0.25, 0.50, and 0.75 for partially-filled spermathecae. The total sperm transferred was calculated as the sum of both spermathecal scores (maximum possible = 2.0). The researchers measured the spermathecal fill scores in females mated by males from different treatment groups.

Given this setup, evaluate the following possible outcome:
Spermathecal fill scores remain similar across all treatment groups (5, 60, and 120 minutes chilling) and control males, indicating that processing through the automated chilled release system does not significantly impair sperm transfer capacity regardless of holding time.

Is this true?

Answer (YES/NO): YES